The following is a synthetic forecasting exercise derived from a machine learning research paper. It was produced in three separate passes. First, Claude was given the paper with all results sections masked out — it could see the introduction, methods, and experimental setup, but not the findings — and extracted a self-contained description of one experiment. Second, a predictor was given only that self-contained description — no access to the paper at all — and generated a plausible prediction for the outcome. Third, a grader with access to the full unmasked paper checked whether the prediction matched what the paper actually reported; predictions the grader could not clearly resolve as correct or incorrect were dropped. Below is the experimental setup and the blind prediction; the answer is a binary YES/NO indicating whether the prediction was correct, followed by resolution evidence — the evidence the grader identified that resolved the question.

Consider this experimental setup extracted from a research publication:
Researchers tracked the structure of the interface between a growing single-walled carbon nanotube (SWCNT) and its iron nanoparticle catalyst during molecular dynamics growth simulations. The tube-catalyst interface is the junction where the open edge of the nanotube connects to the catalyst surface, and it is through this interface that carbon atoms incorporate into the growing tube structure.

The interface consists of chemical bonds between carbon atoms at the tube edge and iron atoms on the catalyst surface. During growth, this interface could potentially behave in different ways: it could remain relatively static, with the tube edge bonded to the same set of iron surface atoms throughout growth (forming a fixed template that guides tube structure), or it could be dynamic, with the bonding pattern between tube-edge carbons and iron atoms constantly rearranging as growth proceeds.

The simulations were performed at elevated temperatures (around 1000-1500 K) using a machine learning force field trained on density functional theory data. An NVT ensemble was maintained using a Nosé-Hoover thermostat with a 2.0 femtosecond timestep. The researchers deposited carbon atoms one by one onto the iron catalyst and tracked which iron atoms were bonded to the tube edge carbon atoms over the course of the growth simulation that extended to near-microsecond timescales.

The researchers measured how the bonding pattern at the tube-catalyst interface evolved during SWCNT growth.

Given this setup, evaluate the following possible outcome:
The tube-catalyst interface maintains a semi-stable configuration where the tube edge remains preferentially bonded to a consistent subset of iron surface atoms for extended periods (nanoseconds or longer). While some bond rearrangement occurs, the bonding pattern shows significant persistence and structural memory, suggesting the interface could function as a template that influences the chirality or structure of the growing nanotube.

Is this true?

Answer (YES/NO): NO